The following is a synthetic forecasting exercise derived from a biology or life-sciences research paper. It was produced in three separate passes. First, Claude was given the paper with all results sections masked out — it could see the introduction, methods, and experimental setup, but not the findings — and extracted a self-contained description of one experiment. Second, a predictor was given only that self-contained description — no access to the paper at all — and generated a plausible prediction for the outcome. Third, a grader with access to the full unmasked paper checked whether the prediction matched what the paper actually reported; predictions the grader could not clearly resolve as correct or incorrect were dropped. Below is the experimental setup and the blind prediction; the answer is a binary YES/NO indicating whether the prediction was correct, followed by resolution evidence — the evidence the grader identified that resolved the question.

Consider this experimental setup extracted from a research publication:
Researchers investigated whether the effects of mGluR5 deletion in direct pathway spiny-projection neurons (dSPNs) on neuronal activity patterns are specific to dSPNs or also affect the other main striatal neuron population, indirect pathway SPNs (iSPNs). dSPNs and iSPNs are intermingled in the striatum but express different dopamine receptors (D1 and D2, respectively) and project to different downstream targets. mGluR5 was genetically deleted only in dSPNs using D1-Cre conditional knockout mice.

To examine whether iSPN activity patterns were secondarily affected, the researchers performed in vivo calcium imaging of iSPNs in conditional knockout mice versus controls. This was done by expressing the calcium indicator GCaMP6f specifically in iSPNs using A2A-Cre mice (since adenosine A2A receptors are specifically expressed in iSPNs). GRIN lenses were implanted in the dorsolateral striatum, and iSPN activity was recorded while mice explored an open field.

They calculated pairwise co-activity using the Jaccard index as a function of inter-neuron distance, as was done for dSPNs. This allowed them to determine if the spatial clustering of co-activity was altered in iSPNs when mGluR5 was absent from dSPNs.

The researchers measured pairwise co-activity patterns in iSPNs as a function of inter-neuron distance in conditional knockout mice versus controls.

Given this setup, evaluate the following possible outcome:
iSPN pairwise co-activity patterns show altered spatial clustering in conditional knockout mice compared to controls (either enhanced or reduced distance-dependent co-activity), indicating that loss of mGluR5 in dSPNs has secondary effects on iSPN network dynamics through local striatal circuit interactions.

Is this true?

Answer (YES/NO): NO